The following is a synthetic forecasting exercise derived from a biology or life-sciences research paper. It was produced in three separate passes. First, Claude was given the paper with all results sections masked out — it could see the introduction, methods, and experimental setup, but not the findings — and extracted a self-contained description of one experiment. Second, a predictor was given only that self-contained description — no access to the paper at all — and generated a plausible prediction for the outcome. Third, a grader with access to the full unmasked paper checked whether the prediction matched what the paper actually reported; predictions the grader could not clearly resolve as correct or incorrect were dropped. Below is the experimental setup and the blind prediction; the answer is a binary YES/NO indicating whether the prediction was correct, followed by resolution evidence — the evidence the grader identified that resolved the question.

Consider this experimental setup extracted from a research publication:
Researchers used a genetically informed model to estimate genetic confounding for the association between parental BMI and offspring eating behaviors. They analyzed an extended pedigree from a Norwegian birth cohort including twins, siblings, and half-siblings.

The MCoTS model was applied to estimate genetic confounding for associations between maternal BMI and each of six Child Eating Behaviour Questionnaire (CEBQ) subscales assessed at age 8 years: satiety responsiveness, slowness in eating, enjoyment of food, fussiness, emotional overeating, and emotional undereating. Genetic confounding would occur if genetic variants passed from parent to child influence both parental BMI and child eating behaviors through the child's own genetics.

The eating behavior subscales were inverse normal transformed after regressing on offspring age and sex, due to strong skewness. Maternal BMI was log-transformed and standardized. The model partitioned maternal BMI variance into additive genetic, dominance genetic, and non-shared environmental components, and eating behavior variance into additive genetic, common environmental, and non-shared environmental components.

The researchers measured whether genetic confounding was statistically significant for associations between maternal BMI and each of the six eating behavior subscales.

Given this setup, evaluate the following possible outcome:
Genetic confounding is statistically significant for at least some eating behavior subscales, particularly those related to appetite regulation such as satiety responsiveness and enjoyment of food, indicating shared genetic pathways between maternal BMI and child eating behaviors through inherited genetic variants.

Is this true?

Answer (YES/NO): NO